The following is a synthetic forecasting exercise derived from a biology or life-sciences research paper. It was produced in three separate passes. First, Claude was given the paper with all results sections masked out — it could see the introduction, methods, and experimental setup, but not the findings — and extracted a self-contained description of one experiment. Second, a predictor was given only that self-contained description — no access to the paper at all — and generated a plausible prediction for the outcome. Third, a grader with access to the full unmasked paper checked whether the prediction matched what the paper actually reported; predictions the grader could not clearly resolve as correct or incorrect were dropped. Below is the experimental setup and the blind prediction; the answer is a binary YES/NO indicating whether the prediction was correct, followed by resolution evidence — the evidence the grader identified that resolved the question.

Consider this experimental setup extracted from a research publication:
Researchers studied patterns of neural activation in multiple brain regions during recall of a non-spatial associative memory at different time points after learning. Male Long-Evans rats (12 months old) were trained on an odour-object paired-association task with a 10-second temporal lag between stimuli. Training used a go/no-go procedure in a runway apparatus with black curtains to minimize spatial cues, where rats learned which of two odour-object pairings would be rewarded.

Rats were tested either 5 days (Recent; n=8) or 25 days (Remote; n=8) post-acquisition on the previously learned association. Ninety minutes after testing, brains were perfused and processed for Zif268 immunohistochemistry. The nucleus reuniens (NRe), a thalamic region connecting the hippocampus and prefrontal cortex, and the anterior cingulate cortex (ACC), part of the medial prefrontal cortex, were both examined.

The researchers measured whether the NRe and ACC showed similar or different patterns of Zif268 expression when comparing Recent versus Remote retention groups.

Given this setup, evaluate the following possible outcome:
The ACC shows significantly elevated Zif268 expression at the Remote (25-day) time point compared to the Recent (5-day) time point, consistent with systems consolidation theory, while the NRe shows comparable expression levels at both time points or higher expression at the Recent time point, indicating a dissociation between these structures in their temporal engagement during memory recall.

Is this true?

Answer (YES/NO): NO